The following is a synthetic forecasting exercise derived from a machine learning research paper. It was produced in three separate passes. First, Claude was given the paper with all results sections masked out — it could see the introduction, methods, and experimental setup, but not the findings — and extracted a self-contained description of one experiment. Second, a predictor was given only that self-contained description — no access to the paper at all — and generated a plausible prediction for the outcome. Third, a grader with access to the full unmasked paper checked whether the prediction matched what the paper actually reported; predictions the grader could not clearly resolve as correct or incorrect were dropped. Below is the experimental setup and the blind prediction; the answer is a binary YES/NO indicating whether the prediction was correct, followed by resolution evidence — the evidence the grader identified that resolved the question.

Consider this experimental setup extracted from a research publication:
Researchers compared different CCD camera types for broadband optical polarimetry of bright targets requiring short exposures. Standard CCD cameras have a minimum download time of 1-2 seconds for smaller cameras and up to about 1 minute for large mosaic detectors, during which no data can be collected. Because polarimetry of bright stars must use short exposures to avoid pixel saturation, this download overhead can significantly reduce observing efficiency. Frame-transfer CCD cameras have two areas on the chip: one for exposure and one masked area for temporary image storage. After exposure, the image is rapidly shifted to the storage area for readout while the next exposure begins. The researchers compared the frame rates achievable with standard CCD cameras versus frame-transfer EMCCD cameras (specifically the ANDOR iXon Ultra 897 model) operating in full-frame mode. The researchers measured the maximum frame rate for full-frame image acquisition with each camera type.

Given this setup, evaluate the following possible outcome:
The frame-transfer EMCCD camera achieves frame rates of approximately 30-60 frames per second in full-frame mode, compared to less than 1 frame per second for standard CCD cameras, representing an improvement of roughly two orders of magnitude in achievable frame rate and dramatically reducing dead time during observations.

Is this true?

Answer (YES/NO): YES